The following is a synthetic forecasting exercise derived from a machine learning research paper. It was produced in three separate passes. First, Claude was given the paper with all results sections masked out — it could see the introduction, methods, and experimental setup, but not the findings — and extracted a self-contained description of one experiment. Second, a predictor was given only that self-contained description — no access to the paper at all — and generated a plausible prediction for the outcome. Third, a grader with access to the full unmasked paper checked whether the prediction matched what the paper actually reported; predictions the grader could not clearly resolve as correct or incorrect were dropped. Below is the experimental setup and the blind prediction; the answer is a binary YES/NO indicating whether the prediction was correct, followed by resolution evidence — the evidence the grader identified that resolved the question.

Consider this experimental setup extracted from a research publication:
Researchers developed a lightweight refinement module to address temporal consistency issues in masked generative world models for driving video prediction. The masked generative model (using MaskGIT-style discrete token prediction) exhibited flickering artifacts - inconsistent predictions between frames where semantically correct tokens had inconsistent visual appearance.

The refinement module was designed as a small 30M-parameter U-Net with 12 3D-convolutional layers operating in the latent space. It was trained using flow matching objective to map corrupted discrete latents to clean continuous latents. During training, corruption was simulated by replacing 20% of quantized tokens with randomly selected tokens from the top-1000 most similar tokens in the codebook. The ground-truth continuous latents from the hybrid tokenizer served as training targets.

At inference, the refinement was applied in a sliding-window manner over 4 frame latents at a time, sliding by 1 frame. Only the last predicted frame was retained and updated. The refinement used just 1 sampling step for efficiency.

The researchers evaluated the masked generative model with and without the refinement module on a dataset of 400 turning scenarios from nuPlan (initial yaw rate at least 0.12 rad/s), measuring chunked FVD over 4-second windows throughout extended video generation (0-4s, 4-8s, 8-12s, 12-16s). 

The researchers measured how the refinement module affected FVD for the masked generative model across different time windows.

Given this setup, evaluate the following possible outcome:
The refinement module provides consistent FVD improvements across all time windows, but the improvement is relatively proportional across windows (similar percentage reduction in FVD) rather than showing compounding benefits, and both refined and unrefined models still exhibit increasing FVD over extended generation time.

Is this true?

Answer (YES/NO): NO